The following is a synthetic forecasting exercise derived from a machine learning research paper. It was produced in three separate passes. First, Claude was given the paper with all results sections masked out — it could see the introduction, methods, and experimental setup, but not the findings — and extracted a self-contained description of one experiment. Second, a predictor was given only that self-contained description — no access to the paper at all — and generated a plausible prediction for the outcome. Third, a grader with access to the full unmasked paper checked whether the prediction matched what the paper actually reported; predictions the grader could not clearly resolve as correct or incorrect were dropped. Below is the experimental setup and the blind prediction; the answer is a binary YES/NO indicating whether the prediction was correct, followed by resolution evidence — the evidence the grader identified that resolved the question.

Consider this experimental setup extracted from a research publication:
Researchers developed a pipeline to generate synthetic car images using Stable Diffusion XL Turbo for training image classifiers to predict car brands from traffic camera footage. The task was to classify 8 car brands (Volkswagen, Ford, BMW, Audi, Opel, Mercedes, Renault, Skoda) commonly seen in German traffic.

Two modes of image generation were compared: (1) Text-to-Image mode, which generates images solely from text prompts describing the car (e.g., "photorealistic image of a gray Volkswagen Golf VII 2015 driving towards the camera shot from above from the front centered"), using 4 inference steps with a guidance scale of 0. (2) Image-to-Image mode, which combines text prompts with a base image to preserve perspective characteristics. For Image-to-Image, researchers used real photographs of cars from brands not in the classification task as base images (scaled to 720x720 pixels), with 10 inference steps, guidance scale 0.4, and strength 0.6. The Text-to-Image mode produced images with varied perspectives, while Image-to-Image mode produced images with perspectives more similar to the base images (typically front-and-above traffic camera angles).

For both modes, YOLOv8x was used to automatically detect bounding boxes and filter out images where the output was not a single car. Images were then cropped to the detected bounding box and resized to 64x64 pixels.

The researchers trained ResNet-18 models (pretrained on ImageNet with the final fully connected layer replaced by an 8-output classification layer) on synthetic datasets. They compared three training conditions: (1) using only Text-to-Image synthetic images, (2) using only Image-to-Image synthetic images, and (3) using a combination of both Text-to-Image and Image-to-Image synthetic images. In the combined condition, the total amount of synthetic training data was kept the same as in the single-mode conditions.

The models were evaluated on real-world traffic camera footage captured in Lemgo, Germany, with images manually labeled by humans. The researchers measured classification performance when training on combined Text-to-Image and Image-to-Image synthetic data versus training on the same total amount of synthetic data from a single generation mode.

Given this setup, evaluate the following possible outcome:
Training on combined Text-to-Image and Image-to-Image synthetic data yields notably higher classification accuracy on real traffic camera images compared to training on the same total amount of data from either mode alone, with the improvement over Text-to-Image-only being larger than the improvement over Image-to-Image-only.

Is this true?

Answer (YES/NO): NO